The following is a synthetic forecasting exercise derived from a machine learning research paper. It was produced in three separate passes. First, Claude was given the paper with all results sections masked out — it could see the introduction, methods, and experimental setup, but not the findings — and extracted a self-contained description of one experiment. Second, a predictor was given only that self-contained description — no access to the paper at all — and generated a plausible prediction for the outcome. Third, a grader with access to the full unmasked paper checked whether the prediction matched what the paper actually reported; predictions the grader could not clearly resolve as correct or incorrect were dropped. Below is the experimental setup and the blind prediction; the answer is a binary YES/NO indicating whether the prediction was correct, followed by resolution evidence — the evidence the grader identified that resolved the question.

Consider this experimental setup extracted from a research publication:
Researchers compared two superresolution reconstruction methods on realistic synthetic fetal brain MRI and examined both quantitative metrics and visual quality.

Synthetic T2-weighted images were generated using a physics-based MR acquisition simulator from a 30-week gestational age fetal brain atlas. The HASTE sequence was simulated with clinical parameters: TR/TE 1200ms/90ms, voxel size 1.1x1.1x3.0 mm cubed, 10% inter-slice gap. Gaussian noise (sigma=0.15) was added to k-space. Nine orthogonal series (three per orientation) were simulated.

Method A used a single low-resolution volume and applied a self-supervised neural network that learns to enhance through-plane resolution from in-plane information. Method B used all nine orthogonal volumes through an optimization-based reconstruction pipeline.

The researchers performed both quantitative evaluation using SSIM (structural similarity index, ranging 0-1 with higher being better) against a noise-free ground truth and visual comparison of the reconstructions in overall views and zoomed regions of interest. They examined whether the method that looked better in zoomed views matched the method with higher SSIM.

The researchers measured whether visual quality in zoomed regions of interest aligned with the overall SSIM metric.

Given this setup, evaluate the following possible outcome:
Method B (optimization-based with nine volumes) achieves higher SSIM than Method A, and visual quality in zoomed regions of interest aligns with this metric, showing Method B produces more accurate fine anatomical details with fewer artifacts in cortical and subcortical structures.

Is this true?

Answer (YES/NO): NO